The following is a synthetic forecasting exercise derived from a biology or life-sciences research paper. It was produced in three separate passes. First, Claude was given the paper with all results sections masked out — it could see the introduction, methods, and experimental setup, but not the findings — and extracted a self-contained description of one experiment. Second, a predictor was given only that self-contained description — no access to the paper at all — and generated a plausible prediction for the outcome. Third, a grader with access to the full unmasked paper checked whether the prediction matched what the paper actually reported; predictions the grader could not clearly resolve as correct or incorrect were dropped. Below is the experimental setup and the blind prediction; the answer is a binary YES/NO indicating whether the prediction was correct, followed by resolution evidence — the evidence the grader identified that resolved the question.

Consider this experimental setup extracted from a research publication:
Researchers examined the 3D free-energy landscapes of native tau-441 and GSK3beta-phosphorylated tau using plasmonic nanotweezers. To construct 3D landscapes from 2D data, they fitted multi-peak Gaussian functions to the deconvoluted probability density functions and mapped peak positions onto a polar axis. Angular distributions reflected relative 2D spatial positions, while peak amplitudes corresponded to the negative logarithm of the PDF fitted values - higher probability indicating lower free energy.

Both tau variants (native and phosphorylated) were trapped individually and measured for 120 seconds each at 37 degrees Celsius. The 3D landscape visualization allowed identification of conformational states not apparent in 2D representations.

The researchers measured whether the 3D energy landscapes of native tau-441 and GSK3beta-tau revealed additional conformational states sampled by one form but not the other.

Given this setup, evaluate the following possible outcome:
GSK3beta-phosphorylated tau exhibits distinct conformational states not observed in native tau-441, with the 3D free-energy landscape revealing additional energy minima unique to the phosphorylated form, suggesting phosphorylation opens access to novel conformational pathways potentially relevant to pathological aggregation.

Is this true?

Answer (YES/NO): YES